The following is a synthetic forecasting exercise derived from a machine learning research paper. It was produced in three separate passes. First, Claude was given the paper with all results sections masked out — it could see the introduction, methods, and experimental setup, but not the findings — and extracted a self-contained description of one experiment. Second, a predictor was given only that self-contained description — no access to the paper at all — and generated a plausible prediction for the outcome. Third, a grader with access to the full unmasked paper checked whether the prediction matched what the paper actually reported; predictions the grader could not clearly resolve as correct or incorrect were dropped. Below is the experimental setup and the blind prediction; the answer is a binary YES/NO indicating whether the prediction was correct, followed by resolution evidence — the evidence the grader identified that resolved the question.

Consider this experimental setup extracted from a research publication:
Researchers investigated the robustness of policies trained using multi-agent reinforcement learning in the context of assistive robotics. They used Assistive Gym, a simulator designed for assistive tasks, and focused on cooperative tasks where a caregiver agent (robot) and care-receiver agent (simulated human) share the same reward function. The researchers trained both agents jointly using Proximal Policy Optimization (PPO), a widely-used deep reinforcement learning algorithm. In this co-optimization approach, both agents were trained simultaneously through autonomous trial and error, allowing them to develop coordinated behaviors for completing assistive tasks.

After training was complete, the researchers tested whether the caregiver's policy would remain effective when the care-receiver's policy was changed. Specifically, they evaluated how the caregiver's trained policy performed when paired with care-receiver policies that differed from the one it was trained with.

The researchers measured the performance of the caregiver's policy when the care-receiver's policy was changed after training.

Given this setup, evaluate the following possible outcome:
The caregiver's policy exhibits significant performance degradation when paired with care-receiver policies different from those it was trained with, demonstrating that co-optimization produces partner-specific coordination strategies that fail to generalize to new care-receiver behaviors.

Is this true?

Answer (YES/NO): YES